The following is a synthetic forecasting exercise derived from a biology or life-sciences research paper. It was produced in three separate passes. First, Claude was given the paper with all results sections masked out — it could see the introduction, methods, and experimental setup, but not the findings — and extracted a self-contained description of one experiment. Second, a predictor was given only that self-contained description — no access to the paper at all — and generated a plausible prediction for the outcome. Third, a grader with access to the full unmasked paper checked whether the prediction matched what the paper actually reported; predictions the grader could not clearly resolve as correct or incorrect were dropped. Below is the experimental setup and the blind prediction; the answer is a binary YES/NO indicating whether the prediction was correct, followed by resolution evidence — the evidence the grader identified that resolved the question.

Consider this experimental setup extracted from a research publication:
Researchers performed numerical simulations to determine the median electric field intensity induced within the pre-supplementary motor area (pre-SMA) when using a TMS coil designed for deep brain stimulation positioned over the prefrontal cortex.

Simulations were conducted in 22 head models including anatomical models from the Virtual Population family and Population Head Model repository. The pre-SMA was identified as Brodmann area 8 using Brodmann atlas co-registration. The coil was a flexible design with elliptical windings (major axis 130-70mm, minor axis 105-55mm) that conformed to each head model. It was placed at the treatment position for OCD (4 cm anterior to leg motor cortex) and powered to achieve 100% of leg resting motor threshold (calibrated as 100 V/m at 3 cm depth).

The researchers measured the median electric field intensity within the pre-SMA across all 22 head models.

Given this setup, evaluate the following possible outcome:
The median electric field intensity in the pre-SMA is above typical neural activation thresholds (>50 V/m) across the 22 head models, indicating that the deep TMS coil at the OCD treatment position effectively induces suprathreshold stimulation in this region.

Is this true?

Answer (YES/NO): YES